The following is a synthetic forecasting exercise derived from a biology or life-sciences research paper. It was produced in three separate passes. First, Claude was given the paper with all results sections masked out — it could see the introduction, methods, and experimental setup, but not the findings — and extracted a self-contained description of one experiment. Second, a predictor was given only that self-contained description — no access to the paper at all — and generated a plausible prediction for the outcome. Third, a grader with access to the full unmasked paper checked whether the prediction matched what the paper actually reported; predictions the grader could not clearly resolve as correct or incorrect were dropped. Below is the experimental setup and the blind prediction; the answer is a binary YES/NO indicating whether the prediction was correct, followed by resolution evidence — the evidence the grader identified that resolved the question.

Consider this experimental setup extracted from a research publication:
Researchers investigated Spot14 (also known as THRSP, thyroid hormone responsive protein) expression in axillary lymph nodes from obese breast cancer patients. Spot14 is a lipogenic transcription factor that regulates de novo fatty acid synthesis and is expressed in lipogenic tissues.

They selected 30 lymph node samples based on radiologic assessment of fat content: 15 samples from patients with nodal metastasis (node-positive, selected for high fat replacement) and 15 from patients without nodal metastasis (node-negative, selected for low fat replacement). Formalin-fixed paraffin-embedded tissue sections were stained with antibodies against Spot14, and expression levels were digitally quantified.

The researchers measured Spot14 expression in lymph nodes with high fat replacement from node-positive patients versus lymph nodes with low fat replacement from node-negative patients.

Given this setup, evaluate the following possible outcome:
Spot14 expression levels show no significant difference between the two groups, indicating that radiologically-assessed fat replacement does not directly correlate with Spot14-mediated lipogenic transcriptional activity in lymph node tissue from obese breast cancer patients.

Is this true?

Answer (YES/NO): YES